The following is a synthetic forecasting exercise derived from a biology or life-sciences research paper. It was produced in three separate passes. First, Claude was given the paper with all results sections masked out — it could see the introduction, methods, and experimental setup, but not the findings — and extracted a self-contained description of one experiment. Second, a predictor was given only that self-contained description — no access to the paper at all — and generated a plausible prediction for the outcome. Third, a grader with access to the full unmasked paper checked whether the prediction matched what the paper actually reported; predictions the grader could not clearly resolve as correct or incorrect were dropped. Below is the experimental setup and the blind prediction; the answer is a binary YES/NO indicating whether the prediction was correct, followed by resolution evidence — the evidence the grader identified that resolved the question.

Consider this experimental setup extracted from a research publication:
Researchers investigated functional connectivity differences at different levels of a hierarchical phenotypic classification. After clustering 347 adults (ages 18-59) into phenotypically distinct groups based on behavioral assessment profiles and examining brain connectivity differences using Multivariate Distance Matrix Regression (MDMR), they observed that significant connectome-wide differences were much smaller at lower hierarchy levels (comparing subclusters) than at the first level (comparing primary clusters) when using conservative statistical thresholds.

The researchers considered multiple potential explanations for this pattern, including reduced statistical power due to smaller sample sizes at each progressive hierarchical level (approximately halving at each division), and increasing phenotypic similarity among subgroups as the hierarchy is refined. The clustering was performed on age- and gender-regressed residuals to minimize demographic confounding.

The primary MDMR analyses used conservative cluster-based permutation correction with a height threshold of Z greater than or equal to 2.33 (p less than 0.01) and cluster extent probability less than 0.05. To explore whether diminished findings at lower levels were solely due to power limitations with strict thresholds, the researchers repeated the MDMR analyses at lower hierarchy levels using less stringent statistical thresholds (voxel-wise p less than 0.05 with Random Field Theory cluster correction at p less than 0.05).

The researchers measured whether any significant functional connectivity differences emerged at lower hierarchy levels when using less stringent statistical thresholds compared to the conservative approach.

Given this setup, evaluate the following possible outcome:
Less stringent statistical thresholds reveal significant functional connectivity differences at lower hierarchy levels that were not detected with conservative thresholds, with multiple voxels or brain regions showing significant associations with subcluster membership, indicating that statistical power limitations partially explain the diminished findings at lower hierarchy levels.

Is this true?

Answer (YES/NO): YES